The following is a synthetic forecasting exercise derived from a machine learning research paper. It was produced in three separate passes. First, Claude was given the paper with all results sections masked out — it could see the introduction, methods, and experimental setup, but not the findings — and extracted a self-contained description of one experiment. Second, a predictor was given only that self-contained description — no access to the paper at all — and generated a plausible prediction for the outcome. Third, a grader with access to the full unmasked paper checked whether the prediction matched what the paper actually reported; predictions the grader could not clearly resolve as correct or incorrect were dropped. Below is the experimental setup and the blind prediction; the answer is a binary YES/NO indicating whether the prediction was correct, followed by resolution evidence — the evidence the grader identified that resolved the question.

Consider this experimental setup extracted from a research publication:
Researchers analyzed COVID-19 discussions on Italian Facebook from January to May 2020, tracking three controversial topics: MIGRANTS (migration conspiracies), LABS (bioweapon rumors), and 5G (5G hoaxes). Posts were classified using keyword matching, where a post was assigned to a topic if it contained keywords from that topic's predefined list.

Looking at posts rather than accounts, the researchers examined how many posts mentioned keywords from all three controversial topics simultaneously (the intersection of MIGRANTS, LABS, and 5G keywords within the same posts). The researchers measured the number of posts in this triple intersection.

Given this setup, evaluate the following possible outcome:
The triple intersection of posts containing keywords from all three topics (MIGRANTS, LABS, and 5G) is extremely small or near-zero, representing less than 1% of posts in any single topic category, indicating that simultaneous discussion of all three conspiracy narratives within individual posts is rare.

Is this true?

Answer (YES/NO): YES